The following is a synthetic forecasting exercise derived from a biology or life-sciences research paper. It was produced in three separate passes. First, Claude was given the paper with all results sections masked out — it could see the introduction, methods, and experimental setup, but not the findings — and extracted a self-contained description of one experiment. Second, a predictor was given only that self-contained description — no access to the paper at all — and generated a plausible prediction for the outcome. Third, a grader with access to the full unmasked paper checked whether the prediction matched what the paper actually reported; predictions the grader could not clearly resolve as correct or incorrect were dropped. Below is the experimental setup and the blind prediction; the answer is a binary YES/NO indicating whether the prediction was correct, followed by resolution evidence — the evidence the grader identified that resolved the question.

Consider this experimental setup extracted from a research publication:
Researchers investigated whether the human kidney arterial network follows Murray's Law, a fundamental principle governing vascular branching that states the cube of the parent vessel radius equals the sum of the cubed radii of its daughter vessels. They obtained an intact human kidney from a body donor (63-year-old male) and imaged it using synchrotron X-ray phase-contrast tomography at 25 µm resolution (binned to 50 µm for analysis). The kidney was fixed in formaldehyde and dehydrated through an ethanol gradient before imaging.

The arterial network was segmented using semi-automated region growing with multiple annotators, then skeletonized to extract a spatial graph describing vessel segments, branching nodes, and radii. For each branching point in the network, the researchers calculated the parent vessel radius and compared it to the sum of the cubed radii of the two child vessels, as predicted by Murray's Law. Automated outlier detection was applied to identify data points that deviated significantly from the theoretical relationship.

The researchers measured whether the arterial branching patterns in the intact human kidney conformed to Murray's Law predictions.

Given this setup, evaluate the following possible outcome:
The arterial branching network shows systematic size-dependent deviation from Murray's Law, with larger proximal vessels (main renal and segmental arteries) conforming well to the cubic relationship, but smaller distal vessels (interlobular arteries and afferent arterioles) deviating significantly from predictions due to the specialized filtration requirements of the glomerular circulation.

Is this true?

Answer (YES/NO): NO